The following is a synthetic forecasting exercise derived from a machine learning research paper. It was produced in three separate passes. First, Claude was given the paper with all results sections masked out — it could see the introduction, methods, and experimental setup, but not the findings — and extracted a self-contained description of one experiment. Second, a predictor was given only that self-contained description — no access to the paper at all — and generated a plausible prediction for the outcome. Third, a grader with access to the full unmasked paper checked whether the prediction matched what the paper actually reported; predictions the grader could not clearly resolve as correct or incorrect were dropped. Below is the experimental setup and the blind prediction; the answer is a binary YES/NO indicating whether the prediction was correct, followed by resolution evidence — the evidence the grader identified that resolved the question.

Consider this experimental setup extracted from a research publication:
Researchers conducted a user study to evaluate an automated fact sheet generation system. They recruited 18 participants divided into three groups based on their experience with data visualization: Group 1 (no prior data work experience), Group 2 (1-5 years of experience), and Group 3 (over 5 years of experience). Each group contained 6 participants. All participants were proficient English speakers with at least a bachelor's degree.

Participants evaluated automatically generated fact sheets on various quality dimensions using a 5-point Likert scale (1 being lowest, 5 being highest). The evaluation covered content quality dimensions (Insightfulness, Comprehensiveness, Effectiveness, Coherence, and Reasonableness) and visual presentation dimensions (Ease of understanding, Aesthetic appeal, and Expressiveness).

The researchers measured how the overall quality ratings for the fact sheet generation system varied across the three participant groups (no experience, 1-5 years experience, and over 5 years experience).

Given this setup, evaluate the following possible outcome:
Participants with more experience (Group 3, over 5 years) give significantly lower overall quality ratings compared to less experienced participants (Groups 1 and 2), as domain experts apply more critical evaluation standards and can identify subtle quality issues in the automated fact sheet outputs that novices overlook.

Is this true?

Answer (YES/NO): NO